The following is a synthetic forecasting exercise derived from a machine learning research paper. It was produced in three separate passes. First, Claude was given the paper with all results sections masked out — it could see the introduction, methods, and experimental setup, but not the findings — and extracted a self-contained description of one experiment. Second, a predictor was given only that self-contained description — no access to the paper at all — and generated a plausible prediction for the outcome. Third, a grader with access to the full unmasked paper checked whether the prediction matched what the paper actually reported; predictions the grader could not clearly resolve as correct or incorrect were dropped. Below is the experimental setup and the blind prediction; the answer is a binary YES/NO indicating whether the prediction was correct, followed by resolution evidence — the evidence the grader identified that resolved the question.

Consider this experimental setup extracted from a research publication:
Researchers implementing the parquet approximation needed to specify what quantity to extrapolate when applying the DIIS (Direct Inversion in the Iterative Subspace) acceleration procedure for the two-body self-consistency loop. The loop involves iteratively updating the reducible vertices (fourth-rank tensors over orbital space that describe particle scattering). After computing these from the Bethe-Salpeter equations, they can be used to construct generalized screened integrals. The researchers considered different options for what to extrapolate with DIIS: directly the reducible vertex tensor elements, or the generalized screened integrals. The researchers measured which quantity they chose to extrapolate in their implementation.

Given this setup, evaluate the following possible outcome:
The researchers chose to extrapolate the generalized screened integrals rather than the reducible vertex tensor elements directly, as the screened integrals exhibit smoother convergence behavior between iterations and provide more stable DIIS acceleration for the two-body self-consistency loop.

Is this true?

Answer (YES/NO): NO